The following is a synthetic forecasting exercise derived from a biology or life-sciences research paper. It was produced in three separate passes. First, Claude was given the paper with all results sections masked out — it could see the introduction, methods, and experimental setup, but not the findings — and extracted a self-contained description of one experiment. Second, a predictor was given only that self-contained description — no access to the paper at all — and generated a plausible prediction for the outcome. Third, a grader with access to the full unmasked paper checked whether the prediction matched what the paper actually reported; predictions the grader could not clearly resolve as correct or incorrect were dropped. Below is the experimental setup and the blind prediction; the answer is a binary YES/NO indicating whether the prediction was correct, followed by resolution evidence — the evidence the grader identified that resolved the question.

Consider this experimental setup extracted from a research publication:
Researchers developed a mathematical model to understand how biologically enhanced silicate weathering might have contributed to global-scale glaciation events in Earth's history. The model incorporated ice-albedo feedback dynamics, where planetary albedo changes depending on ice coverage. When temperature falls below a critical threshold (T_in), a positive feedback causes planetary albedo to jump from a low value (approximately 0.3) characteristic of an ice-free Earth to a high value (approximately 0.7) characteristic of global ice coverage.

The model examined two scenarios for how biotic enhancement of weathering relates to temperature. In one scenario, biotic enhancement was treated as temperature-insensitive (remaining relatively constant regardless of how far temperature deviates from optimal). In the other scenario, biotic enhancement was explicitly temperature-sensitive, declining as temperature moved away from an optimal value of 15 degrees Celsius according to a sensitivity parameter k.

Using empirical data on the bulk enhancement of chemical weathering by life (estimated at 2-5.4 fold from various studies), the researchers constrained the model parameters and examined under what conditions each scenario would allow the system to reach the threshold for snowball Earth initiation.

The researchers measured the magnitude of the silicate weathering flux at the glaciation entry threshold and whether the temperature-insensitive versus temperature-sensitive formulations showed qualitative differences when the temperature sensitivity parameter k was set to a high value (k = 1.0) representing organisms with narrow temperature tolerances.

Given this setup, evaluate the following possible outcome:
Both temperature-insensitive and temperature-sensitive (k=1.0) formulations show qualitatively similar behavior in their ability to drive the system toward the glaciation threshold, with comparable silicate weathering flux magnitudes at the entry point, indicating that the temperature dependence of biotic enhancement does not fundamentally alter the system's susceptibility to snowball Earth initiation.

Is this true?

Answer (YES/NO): NO